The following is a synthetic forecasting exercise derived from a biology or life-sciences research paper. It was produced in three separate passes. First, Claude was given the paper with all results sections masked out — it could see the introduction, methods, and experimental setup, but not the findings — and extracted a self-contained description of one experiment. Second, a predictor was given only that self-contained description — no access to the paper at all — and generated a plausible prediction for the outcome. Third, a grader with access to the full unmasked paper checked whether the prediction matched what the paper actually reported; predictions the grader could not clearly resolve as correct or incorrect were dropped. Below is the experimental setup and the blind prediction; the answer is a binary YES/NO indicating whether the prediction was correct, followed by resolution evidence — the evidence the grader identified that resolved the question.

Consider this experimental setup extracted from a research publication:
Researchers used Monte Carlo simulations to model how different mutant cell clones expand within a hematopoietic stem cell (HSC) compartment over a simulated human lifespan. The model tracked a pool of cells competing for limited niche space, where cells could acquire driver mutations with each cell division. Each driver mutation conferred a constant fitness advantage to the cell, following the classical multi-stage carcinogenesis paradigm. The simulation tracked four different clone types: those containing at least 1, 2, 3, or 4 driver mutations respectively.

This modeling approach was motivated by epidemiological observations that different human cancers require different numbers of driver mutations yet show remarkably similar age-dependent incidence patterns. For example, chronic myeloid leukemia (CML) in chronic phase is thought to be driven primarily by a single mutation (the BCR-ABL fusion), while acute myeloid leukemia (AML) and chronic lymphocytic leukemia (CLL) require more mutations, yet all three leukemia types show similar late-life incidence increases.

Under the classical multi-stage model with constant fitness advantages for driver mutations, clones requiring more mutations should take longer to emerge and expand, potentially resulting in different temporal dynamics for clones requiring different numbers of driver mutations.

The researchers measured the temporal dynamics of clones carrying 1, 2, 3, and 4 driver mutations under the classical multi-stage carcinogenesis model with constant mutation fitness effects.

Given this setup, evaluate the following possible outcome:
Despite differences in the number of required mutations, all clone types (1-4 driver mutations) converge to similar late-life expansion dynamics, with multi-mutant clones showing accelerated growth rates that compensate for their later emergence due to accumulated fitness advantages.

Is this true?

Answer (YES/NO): NO